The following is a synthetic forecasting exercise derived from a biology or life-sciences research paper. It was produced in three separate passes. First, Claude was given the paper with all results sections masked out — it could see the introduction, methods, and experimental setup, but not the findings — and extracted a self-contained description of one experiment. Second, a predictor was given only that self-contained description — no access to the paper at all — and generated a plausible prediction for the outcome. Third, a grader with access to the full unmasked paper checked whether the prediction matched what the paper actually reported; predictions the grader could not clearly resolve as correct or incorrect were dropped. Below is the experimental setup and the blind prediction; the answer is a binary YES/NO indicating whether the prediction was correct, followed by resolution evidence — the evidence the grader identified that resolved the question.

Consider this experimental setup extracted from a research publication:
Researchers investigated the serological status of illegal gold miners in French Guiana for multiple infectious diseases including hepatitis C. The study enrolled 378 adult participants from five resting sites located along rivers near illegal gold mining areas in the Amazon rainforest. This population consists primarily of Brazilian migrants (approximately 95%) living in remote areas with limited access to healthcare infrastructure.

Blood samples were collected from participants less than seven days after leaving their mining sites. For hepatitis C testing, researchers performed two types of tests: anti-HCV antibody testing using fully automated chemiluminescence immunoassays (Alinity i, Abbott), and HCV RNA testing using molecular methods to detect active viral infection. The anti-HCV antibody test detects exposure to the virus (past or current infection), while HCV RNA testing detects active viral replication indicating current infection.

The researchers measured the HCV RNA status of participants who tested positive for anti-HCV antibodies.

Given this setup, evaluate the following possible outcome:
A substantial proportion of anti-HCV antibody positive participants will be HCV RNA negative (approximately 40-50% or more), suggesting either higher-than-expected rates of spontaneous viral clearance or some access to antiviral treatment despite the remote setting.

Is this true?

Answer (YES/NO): YES